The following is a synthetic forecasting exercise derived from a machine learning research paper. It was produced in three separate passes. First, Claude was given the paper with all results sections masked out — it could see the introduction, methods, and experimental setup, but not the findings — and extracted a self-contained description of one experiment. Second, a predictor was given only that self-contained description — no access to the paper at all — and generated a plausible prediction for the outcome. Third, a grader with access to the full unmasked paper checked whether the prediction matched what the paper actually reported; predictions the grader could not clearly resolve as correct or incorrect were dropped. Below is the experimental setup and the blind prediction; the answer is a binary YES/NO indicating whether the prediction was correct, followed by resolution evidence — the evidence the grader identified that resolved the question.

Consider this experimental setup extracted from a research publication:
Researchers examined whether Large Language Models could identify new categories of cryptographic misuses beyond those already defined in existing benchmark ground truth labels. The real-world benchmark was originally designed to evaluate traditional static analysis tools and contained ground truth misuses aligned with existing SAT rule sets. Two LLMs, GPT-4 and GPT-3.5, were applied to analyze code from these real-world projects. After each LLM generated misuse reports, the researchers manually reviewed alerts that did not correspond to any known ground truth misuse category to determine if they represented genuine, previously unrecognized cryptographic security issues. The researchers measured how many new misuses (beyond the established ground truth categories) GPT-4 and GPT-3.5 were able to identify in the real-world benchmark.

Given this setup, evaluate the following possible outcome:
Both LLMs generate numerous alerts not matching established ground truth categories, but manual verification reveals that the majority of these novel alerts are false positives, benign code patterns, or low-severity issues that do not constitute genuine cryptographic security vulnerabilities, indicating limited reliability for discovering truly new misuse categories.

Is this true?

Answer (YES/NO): NO